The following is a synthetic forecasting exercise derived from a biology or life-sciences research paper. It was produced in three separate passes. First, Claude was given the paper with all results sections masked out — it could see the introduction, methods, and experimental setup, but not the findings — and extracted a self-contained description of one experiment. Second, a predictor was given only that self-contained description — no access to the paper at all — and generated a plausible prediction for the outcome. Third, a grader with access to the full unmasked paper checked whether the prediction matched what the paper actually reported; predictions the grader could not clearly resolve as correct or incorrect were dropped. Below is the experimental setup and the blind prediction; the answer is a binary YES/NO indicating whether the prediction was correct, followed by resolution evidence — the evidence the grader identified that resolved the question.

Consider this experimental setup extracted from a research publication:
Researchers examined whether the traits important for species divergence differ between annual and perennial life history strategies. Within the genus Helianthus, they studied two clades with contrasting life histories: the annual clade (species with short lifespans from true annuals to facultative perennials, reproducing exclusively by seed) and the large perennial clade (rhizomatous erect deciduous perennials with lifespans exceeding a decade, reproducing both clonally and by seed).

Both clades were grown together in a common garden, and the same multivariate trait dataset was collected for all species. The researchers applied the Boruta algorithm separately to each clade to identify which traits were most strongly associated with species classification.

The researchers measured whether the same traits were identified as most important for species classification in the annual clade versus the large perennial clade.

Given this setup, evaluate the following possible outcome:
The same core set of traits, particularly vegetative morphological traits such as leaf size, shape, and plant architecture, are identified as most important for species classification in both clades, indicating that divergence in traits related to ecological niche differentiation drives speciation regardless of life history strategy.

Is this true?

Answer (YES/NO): NO